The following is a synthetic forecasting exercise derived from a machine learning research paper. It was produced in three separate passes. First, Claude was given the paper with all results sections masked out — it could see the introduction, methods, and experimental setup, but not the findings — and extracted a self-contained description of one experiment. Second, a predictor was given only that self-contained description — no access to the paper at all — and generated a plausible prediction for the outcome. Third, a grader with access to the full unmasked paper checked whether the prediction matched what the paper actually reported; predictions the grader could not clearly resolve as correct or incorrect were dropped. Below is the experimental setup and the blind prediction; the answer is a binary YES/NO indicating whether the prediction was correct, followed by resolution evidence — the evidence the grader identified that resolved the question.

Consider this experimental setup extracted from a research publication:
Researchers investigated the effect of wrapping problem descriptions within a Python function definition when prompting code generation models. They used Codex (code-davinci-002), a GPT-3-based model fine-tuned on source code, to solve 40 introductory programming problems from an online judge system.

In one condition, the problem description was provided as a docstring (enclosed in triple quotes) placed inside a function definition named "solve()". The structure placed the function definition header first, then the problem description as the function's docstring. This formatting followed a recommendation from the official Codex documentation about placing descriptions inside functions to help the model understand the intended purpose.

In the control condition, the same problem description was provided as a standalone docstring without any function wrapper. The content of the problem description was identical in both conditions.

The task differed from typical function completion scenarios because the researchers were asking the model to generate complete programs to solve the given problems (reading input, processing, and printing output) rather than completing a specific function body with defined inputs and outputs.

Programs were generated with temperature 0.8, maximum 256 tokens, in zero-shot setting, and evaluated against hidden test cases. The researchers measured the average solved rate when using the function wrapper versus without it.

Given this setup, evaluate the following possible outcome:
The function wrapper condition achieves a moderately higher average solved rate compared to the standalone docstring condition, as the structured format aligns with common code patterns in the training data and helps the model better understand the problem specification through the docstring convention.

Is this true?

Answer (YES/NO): NO